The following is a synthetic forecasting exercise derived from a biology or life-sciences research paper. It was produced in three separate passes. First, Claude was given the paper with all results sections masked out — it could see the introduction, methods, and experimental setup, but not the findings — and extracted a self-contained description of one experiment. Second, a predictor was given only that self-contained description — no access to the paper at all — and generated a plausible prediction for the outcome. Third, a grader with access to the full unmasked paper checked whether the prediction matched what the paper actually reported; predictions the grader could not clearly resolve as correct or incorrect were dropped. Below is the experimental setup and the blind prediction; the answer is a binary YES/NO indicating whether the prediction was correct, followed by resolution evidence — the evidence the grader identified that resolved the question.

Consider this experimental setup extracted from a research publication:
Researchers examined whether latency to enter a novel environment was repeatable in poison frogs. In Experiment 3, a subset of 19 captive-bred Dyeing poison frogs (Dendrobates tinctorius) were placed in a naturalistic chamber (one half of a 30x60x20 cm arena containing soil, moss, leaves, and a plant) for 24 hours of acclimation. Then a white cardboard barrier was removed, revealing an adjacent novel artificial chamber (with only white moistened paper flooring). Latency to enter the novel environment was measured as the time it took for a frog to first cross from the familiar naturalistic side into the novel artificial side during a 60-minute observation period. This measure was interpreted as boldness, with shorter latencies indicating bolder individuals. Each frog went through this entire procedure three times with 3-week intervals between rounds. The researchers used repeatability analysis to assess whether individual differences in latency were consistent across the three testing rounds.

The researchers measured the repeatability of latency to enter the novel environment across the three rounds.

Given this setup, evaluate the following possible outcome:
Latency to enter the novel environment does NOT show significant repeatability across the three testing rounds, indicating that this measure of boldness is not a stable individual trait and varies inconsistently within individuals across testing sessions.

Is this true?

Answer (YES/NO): NO